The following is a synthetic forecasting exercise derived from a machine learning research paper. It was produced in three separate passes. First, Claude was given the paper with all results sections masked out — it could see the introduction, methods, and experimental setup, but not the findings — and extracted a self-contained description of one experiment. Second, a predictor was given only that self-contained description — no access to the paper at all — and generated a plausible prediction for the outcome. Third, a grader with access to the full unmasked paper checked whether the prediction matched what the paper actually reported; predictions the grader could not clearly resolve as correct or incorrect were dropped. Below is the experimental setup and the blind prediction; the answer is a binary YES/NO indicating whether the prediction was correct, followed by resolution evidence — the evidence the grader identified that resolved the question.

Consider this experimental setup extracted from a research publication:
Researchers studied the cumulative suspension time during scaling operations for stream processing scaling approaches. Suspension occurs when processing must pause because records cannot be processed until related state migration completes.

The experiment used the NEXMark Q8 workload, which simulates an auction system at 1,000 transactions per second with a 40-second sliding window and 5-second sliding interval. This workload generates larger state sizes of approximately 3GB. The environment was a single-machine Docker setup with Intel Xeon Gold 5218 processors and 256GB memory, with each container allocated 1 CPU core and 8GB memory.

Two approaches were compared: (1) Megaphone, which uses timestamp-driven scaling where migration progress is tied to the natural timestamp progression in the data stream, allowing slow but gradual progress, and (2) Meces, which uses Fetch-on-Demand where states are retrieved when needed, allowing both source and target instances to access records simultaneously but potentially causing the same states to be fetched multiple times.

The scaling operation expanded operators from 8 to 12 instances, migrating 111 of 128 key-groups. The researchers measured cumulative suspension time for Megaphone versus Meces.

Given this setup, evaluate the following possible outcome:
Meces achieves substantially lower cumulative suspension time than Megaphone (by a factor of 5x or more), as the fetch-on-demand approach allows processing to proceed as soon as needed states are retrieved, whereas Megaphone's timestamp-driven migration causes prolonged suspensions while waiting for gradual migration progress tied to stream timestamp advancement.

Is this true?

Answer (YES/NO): NO